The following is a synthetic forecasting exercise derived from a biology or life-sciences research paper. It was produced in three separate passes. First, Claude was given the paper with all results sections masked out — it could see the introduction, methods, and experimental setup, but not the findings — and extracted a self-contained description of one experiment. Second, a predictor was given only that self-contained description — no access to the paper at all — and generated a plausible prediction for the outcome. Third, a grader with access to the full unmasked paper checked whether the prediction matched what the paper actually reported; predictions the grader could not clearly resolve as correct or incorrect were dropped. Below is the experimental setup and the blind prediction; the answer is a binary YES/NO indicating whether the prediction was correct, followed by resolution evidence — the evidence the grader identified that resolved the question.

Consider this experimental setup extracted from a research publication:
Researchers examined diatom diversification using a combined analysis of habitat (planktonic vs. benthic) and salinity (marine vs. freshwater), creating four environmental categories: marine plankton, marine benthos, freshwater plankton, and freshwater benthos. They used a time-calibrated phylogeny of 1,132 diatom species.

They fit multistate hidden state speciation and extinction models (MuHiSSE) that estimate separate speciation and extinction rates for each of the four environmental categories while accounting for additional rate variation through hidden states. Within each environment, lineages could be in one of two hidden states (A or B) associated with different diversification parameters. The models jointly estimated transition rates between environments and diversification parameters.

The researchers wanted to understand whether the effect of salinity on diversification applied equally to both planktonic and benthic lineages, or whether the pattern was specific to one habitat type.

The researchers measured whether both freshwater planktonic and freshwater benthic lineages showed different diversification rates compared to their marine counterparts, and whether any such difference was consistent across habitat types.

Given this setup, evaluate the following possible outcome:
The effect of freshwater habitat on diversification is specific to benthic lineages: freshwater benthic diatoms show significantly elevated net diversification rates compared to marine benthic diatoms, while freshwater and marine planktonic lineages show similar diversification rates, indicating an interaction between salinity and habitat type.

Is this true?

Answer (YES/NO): NO